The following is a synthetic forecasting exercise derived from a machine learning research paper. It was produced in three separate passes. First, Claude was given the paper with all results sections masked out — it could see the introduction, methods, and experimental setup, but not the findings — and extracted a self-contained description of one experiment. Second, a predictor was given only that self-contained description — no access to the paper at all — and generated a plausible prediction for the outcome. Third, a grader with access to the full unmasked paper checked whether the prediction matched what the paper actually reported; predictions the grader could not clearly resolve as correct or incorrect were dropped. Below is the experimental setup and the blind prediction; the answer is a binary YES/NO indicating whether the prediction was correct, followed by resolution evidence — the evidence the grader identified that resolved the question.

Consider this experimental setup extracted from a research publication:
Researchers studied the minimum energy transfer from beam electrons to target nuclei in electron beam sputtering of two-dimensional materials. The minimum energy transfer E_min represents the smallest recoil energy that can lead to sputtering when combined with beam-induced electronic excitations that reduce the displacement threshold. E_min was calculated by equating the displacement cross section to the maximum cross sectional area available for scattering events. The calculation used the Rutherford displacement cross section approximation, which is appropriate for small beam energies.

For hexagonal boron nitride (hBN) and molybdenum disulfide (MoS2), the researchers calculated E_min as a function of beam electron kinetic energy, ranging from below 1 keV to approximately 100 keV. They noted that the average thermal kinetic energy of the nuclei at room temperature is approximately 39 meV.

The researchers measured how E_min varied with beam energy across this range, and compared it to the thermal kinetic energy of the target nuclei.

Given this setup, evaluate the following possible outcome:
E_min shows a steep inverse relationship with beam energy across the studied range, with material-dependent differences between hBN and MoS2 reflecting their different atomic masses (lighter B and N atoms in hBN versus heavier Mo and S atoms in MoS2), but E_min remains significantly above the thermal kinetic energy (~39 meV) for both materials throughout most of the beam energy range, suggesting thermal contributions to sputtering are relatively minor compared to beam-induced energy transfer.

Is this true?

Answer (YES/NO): NO